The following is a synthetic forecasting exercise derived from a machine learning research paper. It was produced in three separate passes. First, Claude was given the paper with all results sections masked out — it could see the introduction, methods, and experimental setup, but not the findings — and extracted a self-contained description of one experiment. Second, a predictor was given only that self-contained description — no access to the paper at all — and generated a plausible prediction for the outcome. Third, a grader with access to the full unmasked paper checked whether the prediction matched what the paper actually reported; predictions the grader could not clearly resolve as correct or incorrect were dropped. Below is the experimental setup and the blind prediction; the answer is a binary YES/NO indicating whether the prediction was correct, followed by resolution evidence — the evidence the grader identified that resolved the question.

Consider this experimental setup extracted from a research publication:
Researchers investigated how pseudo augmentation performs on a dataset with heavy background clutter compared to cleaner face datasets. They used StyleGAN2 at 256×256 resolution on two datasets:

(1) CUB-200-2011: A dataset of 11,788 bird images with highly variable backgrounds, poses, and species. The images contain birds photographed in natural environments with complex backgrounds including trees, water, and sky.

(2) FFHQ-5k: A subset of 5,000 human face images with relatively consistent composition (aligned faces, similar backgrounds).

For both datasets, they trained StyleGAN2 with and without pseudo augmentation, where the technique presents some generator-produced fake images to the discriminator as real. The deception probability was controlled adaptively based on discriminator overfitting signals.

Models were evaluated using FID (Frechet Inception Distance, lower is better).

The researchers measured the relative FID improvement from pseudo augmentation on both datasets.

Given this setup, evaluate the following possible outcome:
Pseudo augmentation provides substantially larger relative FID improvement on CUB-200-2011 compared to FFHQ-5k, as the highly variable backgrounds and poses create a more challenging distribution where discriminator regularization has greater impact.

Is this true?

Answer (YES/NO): NO